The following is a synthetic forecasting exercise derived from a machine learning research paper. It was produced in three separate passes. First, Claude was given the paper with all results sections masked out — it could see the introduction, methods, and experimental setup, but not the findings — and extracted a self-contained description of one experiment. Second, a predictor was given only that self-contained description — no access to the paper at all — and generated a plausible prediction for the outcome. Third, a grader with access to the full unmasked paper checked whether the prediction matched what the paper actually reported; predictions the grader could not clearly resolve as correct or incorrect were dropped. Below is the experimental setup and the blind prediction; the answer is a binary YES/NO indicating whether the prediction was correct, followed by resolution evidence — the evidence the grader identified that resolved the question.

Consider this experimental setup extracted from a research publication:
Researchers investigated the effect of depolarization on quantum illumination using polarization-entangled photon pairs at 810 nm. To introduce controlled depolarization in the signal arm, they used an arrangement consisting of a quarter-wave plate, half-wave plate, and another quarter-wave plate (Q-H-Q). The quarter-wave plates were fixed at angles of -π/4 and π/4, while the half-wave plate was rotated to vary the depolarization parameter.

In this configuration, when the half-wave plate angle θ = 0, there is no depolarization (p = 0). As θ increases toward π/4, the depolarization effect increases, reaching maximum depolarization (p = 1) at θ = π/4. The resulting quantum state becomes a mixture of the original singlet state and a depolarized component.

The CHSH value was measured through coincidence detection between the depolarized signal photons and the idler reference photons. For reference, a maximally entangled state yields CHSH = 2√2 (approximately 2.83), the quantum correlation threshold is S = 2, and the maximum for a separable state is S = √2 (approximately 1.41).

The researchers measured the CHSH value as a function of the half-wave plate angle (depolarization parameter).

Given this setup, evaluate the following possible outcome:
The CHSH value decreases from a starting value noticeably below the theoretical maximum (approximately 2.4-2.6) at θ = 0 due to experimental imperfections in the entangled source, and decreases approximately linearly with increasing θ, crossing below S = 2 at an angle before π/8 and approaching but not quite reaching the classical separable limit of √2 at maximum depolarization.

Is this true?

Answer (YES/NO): NO